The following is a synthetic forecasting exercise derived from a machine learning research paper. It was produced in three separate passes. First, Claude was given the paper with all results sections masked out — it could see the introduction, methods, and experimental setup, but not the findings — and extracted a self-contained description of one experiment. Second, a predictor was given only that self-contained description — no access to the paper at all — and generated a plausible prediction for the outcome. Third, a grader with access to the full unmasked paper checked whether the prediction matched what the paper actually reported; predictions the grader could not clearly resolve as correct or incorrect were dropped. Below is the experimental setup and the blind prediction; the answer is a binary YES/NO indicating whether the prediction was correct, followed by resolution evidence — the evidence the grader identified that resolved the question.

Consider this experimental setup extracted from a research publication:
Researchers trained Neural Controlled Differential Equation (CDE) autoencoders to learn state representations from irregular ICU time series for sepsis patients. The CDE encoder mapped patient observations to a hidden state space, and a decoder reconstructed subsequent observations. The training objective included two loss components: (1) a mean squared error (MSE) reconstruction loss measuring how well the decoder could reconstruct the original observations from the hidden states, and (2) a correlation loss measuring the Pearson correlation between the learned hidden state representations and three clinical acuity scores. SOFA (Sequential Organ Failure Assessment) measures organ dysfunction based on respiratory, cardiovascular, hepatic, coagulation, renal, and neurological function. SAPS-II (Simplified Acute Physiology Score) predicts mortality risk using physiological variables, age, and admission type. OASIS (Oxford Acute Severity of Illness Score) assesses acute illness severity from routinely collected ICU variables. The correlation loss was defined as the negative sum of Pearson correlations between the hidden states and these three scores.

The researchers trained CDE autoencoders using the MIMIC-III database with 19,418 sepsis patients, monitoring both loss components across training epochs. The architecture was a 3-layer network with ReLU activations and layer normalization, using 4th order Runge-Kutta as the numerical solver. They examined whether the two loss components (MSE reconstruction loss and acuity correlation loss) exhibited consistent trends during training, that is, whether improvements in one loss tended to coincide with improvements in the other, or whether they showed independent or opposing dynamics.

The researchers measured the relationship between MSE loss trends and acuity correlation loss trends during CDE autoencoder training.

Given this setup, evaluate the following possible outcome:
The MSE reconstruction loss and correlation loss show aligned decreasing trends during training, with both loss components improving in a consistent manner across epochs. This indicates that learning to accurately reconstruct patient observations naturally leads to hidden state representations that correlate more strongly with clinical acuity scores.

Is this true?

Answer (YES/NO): YES